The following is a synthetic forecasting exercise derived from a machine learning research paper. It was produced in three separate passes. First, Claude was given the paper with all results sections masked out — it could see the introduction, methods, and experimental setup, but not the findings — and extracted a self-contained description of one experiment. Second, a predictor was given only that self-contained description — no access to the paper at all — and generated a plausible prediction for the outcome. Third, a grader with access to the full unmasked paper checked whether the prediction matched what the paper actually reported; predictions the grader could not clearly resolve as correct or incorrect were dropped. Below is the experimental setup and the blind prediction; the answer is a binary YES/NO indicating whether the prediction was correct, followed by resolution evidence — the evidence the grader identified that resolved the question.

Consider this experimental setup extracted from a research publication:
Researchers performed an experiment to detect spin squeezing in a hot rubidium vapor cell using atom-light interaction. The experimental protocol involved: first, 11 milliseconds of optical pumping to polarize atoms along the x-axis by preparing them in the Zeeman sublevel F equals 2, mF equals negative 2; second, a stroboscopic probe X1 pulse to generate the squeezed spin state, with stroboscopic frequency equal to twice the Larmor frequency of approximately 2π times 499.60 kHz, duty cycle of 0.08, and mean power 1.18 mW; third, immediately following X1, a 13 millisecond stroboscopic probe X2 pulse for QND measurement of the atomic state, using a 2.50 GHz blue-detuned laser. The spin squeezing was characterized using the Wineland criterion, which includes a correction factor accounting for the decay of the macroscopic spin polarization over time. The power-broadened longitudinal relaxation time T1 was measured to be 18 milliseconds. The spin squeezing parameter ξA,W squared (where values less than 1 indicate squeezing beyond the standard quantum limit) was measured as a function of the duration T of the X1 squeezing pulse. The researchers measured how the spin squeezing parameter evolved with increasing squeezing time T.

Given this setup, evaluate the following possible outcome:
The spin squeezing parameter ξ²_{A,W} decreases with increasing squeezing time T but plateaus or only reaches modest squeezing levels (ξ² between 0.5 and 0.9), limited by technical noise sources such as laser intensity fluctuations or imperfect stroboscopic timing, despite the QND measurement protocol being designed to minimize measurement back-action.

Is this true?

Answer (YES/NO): NO